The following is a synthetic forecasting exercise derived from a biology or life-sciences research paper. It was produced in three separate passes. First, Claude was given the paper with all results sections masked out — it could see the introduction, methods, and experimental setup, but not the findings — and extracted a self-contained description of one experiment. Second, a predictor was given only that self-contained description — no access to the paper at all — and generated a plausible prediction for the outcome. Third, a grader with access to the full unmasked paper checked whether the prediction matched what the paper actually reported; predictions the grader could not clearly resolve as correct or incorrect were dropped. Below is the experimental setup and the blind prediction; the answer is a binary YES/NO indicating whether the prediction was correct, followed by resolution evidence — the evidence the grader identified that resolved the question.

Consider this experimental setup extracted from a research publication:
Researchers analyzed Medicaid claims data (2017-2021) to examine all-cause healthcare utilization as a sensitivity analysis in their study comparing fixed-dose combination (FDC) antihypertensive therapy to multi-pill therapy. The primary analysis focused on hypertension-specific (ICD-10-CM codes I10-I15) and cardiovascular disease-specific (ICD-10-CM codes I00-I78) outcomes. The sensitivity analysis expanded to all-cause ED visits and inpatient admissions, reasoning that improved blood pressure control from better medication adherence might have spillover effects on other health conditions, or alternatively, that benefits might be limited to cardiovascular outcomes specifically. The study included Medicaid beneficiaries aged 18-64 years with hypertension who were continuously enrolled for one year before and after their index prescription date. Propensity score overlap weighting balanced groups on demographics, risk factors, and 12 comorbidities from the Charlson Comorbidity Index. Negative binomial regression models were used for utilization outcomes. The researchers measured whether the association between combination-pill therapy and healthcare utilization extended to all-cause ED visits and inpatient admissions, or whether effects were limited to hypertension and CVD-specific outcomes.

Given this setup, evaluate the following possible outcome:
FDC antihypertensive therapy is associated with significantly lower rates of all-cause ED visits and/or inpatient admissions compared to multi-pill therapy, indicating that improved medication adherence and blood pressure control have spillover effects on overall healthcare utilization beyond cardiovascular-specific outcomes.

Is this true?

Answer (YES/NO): YES